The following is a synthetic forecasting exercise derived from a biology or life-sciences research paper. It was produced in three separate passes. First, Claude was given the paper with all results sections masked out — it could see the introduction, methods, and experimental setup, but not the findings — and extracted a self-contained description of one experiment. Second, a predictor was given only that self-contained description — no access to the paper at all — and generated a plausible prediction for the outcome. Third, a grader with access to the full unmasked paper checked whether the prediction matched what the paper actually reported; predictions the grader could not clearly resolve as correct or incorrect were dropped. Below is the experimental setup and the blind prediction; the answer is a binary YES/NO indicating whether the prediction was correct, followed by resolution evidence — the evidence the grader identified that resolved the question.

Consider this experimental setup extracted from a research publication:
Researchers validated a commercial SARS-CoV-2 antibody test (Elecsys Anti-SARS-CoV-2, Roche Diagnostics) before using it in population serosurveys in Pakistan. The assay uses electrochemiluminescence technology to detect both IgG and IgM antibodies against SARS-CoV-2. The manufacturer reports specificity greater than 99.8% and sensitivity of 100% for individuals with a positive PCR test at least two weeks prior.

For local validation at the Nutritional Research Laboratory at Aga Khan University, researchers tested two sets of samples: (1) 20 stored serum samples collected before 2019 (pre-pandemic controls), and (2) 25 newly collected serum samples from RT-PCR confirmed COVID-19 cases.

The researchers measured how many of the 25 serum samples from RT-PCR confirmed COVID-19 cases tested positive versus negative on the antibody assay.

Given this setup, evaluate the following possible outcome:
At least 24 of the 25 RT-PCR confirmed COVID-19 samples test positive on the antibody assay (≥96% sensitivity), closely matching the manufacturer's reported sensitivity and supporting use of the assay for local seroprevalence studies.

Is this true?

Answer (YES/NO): NO